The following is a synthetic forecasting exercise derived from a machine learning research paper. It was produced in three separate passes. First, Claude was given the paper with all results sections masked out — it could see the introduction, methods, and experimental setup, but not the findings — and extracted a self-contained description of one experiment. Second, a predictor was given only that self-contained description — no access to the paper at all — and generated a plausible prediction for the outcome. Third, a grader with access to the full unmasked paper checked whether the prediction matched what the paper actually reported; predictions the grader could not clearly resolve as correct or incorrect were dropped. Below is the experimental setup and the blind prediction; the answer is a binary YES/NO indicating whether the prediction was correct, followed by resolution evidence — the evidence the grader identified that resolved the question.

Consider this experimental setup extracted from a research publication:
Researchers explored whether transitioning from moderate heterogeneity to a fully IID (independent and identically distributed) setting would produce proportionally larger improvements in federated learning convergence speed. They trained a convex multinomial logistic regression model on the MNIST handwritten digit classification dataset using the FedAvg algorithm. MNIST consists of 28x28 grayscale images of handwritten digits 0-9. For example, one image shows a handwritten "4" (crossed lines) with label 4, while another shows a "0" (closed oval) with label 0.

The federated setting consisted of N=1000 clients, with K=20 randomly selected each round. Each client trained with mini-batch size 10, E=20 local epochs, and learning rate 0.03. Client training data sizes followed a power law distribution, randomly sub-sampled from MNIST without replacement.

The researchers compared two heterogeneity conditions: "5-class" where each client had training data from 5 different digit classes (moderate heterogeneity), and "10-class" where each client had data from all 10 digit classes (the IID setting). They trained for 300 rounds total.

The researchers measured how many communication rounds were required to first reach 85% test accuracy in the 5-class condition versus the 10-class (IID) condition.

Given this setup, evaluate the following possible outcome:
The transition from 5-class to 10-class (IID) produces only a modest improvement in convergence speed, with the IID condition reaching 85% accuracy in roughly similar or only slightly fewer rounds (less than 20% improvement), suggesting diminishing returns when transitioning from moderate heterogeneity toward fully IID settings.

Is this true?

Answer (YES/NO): NO